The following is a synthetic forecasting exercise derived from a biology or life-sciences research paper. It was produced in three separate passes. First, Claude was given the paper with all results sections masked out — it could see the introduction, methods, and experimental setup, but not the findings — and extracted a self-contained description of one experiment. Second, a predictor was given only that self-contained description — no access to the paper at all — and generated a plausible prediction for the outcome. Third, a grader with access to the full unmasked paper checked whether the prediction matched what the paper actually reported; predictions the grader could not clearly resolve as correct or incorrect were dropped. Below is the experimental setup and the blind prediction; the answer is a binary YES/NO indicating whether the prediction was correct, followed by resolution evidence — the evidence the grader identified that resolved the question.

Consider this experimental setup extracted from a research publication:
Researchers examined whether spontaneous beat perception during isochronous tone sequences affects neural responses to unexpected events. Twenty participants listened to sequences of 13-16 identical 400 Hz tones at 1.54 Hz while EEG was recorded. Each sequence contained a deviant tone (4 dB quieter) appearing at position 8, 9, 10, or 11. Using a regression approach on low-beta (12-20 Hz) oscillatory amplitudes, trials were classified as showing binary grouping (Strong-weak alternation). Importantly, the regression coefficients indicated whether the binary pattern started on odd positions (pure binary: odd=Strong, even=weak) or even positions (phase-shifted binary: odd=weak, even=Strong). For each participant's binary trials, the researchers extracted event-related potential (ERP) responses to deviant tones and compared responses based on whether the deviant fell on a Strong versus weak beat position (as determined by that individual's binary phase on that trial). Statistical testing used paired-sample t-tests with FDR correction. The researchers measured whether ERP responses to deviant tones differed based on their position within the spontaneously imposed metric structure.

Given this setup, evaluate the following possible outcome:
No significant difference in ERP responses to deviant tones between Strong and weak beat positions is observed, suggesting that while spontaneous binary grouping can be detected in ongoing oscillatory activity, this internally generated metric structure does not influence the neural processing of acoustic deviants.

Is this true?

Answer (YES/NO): NO